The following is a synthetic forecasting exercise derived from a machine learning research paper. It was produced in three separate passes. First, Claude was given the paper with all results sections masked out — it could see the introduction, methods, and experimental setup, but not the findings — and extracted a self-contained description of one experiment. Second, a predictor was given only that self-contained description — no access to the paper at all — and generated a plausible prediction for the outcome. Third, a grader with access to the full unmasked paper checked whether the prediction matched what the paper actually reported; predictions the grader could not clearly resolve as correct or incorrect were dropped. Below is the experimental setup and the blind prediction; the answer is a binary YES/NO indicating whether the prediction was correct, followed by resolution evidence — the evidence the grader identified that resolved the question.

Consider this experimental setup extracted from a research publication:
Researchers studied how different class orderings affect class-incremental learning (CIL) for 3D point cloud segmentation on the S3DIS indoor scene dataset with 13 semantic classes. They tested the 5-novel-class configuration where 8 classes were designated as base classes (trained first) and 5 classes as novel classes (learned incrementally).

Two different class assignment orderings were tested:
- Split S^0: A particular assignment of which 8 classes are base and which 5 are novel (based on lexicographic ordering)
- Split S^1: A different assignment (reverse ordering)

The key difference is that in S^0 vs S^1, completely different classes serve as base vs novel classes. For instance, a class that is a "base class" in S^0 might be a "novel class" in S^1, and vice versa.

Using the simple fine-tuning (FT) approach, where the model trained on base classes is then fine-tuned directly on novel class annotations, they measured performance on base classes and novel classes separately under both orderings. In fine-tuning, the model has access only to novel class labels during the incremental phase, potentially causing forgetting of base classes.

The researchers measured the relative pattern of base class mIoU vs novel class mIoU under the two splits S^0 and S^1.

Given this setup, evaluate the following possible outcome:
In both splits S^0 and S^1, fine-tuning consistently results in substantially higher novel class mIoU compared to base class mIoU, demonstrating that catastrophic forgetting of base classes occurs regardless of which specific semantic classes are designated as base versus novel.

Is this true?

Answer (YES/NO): NO